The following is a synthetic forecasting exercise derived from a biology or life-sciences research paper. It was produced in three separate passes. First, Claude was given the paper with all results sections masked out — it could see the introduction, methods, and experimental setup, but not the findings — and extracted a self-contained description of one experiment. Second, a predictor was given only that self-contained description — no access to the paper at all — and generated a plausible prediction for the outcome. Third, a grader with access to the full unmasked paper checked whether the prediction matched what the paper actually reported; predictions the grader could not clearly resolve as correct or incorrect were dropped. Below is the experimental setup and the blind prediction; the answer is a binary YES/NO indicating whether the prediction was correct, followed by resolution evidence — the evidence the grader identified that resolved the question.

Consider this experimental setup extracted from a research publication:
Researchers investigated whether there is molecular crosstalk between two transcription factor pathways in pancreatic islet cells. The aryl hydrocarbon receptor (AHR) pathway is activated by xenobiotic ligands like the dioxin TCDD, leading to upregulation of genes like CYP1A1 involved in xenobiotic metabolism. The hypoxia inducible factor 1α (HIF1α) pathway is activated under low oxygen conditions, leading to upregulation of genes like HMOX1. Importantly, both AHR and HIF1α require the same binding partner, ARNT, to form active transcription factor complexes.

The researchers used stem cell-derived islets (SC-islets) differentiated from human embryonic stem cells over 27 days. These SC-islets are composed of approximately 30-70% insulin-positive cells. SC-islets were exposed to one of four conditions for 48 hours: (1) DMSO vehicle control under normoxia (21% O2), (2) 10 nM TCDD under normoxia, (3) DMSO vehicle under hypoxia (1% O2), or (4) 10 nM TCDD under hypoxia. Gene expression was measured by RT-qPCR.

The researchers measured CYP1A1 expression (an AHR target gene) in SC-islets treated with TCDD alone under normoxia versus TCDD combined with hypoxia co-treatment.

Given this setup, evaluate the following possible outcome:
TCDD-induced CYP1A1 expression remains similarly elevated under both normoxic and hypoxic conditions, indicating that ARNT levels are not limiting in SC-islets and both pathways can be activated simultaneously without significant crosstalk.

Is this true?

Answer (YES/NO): NO